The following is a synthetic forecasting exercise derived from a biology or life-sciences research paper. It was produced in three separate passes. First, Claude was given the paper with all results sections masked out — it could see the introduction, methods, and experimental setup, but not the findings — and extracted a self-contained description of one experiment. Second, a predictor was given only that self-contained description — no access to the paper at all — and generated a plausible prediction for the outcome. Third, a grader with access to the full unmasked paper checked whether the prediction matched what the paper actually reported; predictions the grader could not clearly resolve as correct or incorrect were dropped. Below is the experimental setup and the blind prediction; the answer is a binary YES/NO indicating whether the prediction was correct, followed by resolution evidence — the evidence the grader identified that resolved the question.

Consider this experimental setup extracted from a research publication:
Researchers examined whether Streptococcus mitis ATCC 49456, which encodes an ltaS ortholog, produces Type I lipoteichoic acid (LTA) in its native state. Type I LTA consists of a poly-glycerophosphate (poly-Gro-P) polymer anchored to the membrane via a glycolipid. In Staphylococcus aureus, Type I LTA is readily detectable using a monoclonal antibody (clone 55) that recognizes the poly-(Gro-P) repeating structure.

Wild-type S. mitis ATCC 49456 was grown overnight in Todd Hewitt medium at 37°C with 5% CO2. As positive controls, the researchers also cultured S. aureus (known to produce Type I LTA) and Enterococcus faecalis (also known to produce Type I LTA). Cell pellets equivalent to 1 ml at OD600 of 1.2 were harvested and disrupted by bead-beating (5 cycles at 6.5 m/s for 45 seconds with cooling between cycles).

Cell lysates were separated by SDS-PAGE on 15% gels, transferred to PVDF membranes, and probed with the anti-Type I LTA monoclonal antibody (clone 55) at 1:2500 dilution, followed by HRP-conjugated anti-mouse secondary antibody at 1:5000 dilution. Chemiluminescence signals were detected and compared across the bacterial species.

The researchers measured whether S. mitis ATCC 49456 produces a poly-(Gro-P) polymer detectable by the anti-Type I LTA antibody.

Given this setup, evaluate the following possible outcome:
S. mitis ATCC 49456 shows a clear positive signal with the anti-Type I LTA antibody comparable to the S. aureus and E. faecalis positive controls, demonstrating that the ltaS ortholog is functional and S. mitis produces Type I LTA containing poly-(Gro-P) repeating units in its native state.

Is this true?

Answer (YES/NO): NO